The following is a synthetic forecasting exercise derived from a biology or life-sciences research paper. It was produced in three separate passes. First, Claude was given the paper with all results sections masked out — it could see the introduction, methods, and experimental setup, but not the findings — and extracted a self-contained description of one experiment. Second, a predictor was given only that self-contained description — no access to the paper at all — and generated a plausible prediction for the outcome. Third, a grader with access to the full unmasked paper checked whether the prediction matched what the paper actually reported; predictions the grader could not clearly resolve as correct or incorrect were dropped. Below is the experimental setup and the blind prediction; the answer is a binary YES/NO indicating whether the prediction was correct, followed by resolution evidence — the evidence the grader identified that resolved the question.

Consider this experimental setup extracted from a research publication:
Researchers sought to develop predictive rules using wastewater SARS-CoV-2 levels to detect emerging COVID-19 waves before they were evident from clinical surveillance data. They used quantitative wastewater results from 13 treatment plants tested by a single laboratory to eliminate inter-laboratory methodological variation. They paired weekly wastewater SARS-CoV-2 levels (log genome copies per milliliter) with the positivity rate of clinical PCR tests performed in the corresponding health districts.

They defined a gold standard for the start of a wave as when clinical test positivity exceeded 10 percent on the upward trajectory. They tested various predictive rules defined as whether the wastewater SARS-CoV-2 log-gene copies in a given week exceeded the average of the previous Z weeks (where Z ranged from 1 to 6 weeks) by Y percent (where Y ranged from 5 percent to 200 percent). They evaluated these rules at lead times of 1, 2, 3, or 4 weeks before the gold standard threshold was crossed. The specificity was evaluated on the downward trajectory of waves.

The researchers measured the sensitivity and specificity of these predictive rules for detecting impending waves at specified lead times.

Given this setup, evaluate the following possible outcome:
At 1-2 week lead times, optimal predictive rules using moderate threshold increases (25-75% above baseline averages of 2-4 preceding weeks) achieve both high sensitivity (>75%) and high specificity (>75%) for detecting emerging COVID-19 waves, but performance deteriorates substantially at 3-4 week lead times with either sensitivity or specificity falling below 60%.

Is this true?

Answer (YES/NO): NO